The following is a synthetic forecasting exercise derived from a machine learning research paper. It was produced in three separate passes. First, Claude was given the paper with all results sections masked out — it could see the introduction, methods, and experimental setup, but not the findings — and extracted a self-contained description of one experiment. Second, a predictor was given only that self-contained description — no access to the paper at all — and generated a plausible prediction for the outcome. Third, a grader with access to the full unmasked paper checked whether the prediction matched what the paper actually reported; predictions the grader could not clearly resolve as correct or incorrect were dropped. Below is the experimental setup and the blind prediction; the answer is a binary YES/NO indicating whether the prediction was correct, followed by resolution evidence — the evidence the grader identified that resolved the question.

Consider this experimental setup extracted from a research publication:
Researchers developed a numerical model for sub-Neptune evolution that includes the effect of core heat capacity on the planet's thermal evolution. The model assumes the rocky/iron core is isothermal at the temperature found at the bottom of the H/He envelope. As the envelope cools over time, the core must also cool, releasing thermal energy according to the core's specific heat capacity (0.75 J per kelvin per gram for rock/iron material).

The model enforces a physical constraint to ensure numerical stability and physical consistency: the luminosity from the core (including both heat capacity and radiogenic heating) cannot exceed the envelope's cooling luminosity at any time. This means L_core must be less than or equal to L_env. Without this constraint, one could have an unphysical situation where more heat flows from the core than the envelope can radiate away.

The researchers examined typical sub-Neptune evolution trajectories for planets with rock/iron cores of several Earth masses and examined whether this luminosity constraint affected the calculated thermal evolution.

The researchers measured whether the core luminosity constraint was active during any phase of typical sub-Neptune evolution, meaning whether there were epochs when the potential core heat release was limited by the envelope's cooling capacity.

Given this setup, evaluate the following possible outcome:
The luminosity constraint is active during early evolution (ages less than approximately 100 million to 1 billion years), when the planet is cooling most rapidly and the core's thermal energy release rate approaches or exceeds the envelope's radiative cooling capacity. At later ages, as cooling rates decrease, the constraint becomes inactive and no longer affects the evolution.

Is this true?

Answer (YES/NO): NO